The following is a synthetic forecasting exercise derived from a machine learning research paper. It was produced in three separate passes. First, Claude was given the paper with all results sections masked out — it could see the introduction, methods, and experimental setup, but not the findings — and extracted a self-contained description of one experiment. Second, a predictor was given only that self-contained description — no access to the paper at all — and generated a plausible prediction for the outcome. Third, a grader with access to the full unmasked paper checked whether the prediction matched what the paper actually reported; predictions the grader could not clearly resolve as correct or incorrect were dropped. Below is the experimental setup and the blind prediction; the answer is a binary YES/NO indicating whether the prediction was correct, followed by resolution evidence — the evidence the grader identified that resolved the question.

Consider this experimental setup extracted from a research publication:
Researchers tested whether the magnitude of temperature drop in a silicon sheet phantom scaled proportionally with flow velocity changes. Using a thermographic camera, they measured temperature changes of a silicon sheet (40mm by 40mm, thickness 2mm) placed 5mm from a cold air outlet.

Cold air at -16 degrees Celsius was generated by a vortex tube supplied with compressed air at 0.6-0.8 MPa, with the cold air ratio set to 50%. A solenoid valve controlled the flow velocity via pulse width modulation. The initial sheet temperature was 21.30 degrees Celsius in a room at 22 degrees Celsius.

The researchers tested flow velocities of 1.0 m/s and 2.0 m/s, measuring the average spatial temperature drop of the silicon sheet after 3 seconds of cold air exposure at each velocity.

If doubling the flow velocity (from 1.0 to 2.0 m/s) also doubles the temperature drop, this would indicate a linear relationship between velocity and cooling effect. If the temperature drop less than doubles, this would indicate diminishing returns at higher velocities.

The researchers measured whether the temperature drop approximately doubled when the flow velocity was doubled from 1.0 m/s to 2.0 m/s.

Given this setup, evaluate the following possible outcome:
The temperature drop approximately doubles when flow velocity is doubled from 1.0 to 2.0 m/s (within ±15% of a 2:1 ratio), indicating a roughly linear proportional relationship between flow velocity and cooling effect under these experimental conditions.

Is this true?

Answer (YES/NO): YES